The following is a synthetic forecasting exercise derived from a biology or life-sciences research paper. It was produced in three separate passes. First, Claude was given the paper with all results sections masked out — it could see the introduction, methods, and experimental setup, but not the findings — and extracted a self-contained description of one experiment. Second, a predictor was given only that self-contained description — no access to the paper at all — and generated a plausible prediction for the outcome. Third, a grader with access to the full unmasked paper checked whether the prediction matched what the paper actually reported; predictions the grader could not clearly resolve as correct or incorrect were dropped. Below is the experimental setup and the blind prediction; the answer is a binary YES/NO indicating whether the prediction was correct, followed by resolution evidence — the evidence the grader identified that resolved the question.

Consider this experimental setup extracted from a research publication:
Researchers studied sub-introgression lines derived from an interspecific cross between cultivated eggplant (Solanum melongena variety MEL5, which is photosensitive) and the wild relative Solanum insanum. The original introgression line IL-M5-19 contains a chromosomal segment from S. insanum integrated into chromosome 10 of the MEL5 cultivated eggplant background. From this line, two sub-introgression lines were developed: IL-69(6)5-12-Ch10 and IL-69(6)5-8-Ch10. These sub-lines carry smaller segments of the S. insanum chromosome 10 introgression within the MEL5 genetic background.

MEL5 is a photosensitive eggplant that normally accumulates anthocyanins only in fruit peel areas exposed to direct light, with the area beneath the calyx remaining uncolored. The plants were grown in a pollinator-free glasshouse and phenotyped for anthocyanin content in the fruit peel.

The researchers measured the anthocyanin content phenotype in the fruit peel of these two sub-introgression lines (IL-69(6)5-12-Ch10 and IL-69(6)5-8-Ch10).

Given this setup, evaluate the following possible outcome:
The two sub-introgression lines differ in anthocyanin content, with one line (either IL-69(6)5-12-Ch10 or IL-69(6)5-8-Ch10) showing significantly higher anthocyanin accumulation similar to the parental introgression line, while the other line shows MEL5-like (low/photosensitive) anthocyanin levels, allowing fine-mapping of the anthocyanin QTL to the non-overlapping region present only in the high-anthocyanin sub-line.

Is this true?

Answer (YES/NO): NO